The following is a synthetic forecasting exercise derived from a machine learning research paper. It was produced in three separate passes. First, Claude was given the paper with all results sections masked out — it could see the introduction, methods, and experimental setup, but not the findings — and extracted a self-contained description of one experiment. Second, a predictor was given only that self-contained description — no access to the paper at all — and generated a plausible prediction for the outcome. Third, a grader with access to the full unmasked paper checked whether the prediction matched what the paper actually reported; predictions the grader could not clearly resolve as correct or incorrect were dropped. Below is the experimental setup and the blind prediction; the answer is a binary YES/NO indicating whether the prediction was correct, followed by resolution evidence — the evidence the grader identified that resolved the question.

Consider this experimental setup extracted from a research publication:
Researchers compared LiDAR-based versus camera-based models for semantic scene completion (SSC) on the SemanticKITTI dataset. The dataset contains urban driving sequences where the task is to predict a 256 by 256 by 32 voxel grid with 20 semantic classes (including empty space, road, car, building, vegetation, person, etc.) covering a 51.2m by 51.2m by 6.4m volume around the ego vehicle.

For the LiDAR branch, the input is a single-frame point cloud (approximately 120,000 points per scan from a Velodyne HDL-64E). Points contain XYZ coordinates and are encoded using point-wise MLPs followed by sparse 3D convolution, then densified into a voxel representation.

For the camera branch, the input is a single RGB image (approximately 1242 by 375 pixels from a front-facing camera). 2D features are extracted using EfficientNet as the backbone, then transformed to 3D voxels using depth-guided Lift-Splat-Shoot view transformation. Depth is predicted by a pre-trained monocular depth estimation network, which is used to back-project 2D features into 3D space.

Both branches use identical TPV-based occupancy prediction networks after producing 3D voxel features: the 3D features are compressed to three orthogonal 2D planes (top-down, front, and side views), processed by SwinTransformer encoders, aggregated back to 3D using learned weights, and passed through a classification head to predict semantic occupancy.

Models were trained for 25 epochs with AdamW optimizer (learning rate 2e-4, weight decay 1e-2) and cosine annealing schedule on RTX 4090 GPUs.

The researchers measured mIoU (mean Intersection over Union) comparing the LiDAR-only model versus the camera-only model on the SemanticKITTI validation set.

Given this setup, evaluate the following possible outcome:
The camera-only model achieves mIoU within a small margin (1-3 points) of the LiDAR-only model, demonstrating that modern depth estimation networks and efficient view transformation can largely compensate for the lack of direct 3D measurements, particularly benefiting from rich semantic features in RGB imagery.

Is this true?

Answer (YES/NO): NO